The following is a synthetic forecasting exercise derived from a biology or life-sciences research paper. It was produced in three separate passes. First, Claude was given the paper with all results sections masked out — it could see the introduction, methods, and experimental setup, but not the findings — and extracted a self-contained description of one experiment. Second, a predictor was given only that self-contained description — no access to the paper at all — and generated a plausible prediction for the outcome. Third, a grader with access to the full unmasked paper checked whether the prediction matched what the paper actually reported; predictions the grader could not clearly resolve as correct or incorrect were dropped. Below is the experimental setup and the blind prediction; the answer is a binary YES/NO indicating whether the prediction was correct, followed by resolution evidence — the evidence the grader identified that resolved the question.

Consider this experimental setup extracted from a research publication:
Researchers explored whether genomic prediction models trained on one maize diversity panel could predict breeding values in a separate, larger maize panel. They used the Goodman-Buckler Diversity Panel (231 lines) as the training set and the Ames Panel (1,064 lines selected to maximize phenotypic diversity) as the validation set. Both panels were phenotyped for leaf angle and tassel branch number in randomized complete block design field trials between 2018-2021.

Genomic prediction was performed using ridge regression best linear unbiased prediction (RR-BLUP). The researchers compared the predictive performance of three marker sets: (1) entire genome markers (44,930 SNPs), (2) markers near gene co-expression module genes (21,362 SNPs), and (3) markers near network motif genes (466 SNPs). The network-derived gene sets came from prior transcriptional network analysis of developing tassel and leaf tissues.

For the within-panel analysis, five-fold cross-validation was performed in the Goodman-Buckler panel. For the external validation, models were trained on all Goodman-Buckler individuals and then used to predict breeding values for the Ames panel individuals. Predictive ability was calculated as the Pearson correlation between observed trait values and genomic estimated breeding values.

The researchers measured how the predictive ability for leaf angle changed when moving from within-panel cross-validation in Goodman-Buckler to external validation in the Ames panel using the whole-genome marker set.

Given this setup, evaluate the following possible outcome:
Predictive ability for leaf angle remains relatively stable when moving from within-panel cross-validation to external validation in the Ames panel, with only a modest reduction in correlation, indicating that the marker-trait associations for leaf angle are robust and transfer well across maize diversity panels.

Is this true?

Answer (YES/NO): YES